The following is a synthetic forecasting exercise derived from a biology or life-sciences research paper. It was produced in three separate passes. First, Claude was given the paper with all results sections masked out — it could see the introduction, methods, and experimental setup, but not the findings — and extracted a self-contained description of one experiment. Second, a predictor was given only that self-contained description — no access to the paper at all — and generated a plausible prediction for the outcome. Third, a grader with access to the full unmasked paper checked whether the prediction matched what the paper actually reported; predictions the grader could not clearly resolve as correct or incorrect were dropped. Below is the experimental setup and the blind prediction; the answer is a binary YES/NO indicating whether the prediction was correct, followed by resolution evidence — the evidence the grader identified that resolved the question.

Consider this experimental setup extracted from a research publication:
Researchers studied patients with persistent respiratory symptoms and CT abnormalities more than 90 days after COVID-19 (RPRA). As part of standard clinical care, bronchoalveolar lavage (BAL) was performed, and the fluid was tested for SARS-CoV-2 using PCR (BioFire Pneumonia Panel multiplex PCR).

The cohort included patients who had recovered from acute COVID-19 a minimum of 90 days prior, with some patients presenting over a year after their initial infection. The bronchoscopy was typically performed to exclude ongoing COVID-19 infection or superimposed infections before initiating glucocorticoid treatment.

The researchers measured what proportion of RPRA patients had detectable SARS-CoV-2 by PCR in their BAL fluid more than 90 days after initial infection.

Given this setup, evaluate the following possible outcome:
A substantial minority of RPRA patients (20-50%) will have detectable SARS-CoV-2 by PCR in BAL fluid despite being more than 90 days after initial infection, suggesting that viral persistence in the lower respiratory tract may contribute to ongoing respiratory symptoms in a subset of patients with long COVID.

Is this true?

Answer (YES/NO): YES